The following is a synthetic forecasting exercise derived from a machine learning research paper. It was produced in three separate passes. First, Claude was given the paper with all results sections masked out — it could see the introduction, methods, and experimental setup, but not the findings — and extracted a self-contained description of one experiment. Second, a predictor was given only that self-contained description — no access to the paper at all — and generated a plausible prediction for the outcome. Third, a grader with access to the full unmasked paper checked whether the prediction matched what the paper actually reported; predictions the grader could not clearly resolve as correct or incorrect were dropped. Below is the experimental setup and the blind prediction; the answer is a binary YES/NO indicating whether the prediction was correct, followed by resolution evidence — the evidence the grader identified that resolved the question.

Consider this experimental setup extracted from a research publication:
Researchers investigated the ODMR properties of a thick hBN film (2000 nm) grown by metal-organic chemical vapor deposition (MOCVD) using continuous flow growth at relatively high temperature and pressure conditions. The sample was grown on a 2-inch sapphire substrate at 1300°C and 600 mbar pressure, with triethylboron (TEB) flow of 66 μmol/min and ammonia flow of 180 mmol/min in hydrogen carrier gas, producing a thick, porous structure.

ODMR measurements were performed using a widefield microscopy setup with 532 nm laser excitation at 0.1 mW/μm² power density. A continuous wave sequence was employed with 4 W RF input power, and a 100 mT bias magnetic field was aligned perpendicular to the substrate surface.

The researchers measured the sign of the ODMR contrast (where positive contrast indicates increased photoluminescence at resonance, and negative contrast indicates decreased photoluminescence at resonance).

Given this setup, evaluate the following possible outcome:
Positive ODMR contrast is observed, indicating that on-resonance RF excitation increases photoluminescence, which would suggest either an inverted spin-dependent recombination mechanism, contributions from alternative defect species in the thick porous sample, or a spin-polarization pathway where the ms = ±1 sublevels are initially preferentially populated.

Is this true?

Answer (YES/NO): NO